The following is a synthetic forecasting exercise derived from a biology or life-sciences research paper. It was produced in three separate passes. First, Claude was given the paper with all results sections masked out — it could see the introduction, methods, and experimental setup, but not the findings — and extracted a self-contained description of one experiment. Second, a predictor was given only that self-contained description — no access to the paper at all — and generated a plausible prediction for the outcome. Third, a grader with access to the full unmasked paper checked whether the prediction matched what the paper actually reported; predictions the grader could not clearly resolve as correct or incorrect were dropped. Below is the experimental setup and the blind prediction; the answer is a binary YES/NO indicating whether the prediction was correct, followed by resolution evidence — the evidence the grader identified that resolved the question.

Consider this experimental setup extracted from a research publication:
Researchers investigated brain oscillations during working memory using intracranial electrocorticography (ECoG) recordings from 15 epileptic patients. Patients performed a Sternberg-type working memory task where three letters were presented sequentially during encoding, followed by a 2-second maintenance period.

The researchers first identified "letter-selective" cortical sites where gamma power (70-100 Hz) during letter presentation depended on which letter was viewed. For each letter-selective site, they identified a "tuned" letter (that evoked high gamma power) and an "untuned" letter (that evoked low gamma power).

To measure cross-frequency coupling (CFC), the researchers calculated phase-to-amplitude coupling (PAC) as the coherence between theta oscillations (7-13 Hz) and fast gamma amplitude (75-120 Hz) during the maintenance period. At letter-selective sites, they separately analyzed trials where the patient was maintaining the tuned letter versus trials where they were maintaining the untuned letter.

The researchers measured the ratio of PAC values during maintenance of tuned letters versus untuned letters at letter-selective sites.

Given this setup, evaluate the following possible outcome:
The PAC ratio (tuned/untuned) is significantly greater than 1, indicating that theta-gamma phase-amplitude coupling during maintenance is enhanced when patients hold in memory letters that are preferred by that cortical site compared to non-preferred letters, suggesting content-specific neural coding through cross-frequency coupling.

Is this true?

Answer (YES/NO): NO